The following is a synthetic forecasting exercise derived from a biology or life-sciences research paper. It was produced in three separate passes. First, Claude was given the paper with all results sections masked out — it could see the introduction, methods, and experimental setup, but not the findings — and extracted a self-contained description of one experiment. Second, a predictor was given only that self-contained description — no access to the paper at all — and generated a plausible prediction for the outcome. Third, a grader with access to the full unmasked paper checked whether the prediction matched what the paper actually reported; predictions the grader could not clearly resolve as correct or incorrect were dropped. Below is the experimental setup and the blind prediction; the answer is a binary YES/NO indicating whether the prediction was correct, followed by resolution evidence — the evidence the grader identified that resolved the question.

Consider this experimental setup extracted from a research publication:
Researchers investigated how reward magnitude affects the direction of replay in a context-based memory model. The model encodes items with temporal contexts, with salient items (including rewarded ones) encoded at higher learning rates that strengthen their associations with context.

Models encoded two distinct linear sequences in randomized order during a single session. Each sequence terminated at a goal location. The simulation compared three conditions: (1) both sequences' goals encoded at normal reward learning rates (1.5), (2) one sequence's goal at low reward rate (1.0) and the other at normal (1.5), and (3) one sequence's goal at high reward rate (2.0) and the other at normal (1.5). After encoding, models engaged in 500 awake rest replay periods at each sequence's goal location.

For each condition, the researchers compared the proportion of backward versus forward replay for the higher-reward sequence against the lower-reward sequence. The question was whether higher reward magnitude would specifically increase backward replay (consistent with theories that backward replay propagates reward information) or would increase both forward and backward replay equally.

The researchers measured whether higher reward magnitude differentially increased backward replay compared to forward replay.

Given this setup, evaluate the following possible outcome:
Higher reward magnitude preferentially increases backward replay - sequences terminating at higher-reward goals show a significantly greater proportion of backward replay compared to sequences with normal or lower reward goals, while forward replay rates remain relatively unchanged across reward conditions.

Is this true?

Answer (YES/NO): YES